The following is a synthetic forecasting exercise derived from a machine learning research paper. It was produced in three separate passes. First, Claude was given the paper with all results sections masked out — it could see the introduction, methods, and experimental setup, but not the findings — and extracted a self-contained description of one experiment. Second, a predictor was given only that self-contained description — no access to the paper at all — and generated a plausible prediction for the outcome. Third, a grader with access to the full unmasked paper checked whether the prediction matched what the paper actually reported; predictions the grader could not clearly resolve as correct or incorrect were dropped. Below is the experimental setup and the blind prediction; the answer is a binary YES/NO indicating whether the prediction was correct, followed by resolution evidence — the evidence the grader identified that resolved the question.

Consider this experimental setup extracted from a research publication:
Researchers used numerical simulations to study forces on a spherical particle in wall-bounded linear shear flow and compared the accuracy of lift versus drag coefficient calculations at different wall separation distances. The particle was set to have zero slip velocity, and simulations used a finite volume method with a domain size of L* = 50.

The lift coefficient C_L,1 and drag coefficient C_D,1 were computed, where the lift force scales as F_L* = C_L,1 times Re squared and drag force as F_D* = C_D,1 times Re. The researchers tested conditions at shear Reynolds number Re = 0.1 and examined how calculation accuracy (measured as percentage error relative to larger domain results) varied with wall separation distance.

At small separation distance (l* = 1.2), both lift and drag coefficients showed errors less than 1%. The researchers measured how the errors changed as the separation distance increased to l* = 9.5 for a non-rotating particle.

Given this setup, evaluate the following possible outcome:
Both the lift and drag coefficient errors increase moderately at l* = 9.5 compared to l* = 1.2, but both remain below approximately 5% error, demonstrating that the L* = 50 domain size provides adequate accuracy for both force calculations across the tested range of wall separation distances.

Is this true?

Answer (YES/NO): NO